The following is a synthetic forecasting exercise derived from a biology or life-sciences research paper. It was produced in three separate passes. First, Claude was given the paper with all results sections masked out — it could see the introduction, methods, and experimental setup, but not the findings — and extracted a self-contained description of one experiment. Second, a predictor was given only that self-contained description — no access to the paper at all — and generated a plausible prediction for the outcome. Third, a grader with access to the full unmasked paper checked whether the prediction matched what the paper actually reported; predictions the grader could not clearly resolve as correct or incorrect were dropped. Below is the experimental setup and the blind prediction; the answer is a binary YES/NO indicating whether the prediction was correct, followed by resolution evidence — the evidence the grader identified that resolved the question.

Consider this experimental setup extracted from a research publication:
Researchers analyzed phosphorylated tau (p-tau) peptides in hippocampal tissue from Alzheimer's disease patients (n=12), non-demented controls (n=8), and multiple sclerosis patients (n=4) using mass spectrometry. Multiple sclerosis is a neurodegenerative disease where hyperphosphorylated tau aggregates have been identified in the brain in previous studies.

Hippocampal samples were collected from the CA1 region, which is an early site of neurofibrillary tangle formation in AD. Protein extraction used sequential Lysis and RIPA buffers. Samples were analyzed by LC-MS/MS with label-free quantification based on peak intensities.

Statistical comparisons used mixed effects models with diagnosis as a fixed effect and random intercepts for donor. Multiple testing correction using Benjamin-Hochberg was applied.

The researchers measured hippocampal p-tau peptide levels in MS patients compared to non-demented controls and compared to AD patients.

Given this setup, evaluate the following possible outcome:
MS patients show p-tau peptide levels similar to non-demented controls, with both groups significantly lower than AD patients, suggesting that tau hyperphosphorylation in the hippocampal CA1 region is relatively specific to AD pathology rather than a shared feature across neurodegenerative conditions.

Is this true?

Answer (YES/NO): NO